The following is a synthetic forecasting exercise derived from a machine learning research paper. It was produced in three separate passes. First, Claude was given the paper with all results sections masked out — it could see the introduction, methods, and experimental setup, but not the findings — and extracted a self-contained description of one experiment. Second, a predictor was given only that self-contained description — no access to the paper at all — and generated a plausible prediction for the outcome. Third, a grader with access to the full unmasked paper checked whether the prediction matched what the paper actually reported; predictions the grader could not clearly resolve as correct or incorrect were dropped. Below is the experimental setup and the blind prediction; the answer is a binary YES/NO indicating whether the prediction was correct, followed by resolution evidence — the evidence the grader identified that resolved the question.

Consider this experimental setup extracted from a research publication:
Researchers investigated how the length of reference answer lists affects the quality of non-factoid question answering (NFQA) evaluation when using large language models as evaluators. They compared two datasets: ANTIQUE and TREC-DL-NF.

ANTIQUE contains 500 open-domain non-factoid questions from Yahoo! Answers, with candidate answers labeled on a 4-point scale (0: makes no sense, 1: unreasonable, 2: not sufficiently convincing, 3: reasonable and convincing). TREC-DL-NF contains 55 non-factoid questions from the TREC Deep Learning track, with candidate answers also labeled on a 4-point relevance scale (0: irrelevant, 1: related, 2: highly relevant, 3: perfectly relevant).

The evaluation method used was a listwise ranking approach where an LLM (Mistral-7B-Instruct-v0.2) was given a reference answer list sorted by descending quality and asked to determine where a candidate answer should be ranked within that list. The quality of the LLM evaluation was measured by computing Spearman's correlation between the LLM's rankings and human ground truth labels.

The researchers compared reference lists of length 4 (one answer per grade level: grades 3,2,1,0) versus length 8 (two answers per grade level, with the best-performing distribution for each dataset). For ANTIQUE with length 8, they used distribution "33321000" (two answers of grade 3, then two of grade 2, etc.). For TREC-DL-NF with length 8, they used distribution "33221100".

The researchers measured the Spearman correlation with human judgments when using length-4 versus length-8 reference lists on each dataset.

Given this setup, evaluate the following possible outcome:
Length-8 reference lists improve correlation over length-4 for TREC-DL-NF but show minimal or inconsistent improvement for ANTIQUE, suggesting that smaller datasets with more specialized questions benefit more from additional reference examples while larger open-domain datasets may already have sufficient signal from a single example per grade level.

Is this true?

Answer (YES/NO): NO